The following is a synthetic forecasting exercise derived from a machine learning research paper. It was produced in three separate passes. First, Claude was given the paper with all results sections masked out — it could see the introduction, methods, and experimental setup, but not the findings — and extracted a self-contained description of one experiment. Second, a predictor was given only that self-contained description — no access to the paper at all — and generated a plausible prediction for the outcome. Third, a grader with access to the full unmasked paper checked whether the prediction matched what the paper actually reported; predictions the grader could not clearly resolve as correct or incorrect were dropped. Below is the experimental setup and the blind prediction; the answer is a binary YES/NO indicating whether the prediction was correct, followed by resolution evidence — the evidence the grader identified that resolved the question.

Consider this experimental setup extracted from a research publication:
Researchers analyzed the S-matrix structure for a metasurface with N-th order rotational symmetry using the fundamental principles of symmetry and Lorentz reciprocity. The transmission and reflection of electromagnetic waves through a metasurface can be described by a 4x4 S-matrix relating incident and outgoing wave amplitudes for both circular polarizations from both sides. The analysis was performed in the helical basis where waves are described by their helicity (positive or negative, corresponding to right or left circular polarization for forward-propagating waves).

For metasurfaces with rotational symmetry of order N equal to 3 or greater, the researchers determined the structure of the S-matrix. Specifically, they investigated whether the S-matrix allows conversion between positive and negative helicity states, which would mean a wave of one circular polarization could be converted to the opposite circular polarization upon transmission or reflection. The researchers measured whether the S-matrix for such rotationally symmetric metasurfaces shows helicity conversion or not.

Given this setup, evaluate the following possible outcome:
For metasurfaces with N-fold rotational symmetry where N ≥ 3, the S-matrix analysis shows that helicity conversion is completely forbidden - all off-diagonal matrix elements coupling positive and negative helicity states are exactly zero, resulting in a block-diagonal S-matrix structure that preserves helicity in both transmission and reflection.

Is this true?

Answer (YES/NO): YES